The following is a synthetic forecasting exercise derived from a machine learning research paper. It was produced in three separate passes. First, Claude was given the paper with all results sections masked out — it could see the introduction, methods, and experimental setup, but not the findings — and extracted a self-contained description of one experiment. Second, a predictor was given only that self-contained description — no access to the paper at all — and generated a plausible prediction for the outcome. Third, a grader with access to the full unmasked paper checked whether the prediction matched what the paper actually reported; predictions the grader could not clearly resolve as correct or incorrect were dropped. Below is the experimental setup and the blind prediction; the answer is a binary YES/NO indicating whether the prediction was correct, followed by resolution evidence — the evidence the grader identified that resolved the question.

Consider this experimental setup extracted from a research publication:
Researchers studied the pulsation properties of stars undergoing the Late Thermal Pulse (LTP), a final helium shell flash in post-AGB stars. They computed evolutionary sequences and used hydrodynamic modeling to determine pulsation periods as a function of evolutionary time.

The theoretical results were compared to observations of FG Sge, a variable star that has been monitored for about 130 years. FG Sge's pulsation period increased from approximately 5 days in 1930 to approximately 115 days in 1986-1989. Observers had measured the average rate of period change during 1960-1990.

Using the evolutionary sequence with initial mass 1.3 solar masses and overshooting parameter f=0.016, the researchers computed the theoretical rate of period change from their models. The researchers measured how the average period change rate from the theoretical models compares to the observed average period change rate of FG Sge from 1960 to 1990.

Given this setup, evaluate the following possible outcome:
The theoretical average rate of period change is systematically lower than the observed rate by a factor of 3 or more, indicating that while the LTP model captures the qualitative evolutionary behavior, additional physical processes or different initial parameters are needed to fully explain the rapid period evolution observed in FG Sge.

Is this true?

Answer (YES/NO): YES